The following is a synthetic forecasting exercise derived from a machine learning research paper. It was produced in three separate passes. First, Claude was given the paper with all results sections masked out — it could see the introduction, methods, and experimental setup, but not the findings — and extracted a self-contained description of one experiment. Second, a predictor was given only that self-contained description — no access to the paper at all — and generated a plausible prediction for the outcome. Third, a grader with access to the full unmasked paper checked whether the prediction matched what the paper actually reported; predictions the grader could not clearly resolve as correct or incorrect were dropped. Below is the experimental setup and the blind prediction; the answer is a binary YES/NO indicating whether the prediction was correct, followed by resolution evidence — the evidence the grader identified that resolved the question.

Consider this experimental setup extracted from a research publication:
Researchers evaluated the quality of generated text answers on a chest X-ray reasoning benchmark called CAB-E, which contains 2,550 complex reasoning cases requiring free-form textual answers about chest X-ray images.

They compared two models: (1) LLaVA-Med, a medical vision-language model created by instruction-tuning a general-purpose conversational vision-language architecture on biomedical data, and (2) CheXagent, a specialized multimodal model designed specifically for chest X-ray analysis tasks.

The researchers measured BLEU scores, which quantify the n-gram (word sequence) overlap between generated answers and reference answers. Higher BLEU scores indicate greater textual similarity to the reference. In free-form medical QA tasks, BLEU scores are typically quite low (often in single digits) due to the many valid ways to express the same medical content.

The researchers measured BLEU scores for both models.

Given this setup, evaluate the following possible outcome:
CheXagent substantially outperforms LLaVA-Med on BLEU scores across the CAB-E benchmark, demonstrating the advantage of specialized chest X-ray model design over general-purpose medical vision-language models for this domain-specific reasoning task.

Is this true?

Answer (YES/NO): NO